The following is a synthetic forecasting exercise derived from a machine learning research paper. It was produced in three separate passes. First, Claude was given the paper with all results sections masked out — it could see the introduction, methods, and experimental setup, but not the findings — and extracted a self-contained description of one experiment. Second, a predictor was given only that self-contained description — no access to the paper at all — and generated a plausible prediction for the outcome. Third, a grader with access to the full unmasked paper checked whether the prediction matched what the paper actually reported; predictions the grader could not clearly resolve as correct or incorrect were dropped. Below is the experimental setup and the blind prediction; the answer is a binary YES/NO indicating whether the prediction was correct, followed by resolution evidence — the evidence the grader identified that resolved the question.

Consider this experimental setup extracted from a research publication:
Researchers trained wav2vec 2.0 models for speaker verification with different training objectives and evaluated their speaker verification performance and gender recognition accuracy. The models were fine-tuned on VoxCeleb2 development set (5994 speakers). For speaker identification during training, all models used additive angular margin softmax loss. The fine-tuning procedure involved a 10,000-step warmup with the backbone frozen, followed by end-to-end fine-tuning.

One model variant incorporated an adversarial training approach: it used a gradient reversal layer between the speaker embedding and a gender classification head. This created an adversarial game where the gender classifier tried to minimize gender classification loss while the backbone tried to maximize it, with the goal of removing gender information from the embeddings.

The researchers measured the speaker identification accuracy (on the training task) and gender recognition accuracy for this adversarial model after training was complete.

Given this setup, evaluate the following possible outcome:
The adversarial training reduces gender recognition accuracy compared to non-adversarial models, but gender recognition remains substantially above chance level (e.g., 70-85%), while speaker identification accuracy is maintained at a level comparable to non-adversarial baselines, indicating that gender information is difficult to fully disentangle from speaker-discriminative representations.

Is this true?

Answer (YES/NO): NO